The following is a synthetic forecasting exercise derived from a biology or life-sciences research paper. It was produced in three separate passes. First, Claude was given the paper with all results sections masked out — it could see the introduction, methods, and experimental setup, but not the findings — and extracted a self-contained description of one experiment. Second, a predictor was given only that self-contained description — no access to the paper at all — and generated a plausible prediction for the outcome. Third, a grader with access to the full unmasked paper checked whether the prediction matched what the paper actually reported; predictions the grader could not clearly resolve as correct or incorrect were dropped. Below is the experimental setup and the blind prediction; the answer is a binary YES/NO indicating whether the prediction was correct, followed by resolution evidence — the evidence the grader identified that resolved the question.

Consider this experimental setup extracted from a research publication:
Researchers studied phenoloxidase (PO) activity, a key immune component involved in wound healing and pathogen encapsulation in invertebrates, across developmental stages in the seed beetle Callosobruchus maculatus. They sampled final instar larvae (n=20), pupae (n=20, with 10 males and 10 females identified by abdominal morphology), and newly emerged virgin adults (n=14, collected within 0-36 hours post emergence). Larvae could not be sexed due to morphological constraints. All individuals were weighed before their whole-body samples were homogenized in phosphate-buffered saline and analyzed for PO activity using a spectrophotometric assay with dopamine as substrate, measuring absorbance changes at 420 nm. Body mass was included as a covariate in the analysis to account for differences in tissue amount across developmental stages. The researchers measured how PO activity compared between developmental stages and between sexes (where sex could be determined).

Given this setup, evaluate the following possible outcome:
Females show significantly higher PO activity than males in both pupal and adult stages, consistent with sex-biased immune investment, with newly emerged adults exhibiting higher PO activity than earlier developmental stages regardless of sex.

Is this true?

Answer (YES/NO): NO